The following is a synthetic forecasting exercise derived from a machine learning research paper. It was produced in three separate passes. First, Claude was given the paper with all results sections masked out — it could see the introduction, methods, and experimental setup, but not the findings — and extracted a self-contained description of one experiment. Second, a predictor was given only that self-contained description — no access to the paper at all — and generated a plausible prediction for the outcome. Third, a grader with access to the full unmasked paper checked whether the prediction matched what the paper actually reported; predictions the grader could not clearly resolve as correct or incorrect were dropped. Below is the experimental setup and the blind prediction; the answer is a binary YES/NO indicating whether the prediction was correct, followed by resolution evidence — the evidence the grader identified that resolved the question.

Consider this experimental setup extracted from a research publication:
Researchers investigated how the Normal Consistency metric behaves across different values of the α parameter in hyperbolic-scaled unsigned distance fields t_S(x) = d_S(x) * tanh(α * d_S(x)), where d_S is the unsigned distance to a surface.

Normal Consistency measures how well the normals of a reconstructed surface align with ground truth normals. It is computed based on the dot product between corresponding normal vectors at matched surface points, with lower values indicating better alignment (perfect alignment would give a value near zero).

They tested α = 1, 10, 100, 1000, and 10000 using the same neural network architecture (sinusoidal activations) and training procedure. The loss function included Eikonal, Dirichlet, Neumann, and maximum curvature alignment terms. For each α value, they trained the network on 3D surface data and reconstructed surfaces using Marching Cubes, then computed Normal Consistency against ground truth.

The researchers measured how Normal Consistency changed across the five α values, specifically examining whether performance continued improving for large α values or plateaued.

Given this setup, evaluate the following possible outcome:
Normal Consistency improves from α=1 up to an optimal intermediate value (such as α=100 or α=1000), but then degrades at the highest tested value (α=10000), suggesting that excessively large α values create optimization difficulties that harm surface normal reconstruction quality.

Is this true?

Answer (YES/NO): YES